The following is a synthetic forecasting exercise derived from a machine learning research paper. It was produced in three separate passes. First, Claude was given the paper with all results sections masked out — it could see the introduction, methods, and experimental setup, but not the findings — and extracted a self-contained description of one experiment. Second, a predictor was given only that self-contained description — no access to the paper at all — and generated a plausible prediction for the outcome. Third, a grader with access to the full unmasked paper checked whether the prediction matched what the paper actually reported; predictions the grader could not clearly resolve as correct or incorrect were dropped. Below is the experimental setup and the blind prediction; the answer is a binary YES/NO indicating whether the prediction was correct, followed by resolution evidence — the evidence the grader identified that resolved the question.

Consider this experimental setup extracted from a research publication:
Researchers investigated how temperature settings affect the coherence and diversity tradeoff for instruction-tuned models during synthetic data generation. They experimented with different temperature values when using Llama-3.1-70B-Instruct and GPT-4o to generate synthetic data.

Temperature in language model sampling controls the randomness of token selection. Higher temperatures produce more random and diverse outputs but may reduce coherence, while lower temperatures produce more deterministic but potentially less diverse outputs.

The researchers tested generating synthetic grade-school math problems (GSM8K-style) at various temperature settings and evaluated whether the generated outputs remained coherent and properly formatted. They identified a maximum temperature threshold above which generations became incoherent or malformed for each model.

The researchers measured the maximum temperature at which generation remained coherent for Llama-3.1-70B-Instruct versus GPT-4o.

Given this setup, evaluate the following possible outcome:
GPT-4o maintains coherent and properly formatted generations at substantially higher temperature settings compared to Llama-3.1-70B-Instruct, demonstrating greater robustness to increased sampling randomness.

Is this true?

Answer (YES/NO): YES